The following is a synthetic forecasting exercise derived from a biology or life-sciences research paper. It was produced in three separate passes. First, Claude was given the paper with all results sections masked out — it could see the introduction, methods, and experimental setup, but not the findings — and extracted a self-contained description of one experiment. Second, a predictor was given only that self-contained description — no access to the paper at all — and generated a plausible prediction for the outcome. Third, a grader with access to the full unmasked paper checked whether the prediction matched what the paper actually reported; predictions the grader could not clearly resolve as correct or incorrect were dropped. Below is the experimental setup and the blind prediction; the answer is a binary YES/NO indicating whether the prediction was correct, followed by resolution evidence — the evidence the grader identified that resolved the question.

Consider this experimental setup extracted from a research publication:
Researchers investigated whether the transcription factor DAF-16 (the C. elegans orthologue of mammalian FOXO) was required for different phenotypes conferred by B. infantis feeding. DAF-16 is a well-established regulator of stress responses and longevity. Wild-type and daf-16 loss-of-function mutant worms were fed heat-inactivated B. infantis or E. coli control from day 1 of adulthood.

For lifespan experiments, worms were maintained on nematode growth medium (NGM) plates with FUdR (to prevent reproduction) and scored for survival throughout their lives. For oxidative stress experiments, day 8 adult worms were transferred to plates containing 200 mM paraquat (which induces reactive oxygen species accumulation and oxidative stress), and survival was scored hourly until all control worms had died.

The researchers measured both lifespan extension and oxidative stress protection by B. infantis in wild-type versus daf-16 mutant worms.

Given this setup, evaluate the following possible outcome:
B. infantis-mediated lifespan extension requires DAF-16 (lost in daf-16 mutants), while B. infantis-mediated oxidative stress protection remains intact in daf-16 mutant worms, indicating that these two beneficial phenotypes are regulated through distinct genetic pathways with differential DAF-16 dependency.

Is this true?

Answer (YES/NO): YES